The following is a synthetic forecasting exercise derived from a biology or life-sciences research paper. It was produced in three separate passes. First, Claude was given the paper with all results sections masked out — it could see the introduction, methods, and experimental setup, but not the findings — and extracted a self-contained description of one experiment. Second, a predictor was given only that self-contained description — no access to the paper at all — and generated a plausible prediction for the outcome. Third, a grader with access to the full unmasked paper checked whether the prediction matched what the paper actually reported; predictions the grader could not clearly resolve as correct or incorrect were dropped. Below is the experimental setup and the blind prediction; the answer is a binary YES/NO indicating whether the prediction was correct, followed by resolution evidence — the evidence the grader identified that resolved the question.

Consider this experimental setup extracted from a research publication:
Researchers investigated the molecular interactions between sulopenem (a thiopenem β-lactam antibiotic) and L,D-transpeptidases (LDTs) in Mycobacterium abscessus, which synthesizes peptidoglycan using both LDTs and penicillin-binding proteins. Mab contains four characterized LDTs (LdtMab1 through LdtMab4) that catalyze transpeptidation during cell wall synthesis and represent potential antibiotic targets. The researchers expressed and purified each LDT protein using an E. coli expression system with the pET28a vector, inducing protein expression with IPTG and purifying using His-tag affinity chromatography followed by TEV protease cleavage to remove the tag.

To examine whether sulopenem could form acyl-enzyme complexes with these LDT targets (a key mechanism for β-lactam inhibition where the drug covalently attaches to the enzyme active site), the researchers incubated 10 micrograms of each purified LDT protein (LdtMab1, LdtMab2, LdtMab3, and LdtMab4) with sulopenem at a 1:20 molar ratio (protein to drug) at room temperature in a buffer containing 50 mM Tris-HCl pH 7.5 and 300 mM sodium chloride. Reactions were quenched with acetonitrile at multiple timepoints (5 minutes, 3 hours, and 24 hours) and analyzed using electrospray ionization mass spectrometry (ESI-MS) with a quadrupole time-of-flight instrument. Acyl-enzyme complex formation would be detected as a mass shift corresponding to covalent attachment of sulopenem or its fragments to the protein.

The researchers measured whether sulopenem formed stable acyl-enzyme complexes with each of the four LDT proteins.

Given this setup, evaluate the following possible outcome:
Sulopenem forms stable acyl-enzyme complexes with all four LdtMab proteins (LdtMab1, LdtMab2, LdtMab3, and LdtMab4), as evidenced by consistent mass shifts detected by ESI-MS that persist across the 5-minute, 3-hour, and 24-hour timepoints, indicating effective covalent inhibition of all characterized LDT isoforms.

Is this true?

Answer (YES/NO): NO